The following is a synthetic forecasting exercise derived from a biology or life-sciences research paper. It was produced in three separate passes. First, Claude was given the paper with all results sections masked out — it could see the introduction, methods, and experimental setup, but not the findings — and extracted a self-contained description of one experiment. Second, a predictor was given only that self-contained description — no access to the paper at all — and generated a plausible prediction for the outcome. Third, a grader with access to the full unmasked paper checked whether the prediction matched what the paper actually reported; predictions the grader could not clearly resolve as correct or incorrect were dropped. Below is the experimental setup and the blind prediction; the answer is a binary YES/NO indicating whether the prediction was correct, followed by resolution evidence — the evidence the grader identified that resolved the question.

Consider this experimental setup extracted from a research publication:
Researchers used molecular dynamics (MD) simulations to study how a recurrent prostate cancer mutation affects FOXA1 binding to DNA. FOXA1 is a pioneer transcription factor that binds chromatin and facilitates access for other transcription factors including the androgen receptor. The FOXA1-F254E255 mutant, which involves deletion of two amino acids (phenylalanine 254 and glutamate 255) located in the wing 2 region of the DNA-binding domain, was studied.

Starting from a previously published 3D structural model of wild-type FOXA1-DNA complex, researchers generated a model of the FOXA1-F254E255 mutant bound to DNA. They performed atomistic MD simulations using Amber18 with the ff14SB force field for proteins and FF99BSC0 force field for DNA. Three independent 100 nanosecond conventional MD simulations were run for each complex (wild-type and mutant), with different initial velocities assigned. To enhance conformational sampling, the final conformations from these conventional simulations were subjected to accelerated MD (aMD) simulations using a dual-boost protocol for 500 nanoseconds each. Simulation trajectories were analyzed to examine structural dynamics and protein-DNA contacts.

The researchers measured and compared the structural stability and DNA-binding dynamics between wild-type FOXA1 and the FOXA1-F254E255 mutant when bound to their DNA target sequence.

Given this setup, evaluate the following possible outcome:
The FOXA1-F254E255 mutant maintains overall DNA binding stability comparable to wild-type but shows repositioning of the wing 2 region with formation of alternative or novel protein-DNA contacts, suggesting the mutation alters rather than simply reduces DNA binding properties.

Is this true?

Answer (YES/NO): NO